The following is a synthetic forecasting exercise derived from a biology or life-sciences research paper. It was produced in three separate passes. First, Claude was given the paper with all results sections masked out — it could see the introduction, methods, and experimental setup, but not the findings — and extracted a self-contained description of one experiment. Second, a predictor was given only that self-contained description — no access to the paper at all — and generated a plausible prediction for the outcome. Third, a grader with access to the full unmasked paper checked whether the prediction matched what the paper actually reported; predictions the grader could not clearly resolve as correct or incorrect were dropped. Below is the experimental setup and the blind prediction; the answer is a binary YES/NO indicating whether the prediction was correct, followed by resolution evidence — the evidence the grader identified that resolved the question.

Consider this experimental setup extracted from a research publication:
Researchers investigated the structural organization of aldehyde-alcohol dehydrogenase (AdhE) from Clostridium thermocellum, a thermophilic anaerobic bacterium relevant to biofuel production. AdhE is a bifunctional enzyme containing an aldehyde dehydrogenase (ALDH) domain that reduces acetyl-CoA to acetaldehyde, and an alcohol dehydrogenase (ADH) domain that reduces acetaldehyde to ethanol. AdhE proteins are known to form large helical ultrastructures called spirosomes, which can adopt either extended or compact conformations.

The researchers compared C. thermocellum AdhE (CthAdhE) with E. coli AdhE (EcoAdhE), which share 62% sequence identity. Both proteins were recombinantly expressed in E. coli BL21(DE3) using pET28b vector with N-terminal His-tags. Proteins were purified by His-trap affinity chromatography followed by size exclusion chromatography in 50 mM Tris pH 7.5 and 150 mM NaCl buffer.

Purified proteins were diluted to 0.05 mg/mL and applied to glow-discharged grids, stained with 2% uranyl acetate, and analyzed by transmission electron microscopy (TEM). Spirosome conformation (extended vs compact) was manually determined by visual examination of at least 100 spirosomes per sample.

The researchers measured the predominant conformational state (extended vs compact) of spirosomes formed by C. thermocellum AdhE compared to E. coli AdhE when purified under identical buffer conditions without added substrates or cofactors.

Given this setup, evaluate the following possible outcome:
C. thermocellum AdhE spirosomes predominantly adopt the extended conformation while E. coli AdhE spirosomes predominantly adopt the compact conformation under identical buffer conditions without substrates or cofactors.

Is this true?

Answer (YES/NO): YES